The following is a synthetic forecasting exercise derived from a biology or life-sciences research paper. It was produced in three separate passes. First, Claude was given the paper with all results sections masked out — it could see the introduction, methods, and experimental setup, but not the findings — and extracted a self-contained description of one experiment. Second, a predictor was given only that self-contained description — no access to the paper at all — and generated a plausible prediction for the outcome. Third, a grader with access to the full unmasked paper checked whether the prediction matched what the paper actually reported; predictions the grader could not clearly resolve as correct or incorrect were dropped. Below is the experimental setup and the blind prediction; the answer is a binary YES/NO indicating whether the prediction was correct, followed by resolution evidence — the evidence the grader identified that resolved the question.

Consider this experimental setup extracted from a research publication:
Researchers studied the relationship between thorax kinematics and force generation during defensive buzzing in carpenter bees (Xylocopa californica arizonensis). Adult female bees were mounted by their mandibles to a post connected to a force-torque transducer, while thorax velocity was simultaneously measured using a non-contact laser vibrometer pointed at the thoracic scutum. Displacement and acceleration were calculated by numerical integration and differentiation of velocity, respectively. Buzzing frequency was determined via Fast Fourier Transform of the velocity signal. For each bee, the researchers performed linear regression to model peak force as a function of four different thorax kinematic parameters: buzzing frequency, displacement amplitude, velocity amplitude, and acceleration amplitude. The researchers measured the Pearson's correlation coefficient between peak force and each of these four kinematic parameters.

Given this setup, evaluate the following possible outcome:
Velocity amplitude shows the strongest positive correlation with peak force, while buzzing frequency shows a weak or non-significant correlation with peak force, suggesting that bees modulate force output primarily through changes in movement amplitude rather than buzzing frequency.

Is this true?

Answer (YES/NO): YES